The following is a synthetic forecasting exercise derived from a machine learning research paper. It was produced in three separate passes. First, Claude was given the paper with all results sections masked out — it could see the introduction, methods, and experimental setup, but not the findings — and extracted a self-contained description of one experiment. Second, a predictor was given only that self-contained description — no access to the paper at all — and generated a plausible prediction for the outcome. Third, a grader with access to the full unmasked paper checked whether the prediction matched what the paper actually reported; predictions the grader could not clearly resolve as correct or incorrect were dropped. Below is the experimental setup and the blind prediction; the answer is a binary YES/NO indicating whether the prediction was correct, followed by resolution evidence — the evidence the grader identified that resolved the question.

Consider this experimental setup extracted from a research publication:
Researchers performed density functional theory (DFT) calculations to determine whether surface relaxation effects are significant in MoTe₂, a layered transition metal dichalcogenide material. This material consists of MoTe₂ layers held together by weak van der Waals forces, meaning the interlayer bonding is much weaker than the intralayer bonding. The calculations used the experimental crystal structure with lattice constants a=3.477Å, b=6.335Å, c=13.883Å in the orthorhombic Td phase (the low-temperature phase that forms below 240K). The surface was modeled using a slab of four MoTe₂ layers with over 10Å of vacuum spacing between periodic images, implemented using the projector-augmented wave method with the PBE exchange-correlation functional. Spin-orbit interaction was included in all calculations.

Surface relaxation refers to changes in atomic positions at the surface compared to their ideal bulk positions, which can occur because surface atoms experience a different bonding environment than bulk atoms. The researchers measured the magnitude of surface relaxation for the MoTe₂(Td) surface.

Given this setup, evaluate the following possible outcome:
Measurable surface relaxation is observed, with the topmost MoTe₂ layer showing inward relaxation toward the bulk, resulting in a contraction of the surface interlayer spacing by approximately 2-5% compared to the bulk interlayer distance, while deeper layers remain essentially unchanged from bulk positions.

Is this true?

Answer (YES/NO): NO